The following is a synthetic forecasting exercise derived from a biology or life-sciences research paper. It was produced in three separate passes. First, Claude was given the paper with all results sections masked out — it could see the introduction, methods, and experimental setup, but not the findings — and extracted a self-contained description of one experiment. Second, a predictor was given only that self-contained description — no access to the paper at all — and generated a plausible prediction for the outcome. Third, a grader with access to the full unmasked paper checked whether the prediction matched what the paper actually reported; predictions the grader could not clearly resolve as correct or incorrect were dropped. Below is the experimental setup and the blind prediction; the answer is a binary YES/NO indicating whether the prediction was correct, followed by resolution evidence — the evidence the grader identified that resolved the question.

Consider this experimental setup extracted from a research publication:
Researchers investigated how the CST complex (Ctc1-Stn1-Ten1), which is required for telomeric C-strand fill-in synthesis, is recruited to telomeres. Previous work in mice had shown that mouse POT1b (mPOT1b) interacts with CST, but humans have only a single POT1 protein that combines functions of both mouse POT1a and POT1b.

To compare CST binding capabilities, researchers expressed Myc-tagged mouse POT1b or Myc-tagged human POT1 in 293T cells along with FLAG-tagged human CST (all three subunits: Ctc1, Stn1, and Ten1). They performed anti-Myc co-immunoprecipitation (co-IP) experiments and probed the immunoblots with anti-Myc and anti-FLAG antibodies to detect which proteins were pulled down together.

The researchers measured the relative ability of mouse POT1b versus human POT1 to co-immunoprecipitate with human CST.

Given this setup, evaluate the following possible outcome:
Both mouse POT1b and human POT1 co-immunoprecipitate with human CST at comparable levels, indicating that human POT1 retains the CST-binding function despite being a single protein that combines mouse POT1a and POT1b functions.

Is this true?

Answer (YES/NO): NO